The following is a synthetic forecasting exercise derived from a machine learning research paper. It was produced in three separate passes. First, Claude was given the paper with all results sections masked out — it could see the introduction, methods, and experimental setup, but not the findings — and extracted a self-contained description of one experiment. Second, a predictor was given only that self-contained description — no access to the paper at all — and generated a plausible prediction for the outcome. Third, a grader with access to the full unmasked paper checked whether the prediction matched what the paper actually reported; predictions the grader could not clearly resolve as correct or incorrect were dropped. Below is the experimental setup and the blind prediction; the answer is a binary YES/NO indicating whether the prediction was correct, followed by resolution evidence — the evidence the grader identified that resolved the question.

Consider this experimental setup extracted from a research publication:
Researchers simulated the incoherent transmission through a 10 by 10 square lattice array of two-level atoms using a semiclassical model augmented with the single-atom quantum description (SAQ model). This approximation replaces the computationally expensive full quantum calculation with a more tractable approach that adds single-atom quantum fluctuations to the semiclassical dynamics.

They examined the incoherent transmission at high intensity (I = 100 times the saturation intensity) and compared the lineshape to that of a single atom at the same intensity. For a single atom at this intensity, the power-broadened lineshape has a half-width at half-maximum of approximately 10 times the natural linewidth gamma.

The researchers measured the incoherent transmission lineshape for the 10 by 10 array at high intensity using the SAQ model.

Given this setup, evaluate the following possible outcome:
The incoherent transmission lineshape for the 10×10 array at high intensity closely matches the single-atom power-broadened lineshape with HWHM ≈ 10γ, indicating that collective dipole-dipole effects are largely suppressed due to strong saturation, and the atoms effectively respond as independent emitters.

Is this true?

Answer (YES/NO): NO